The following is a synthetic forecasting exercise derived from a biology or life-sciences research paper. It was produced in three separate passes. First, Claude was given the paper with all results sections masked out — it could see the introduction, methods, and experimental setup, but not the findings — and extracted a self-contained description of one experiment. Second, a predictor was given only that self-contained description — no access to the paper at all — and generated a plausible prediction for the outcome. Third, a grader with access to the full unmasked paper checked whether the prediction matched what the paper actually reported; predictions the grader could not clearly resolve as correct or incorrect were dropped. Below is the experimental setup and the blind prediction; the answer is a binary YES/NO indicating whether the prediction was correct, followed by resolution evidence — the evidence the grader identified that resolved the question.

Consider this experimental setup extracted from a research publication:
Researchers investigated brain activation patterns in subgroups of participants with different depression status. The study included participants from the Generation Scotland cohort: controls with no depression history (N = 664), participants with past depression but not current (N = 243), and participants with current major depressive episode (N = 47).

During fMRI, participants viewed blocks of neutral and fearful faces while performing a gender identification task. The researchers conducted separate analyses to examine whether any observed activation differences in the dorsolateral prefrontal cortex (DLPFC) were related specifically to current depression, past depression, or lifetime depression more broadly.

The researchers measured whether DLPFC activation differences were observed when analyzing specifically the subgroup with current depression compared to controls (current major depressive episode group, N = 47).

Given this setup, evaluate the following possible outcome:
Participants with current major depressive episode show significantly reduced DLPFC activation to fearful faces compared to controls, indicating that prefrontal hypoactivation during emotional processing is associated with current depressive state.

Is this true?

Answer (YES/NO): NO